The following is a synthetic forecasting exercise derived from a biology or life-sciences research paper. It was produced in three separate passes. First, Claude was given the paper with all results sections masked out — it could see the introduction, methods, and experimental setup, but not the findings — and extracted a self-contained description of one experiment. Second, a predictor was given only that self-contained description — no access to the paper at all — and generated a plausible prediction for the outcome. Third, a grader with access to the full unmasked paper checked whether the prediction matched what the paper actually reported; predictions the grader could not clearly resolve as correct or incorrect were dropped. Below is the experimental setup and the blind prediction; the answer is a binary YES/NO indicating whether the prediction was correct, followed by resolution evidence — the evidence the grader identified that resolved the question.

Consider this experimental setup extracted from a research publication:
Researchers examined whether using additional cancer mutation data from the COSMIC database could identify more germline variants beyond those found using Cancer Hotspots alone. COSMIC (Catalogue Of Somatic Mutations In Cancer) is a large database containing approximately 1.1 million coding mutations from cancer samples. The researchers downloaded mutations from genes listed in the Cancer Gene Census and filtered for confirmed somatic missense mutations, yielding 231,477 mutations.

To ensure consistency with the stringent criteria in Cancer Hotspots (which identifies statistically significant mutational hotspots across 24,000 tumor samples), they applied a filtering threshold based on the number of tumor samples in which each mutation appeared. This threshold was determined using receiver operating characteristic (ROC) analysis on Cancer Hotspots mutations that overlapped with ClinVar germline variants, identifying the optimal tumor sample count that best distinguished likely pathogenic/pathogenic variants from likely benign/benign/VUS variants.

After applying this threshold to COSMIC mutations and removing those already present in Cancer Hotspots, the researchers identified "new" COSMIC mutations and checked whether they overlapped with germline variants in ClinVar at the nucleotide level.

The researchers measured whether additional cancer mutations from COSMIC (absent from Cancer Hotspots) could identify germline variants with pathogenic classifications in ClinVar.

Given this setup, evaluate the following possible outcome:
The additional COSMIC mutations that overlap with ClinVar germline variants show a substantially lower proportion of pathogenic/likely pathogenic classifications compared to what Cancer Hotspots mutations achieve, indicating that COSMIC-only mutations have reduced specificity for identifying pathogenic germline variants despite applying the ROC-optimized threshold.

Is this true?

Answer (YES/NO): YES